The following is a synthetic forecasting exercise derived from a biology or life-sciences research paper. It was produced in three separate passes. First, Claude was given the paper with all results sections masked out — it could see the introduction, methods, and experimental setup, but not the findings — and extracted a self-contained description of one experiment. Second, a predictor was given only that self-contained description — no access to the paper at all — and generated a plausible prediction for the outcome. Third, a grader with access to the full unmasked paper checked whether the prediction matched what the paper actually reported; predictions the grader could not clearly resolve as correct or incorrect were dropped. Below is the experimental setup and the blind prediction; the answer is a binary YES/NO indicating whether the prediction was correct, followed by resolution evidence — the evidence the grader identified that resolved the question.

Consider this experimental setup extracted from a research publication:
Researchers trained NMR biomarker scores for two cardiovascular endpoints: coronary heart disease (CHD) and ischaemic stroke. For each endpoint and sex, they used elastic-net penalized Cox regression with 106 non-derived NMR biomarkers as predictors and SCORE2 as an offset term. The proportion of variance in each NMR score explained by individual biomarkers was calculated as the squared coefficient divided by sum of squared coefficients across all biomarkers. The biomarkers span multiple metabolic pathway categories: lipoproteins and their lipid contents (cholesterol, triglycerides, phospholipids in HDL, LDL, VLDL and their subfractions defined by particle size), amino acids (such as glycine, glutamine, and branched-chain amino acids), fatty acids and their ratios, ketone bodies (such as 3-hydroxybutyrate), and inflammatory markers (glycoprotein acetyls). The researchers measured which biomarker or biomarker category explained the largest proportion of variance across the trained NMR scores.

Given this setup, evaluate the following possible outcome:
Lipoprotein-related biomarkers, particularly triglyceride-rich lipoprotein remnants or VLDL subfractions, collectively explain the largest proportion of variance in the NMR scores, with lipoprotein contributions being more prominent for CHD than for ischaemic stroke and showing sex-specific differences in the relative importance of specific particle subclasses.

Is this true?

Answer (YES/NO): NO